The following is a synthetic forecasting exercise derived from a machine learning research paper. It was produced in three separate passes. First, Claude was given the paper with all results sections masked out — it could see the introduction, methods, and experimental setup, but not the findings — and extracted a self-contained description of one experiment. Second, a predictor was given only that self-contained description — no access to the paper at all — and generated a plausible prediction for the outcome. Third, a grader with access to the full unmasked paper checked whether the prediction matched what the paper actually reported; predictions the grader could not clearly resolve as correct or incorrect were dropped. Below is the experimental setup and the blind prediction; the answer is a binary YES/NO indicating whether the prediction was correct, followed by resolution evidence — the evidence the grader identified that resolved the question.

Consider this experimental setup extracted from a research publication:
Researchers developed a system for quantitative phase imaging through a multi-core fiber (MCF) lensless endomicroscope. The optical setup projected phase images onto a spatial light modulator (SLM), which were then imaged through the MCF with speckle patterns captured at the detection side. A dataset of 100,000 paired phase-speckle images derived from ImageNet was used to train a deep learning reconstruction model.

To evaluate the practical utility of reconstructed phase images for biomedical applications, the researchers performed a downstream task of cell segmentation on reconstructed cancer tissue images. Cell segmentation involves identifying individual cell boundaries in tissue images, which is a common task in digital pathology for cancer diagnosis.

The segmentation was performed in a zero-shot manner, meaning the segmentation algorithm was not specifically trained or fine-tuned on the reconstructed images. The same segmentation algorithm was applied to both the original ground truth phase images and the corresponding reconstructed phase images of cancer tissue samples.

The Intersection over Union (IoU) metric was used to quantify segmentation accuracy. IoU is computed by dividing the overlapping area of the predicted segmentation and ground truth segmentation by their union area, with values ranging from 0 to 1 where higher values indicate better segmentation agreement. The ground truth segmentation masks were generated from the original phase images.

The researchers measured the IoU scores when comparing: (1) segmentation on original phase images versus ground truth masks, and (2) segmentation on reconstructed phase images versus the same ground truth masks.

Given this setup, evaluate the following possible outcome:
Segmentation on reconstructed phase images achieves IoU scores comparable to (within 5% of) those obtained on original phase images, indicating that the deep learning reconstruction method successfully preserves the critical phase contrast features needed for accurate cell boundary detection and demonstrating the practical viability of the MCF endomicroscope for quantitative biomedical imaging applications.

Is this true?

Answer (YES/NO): NO